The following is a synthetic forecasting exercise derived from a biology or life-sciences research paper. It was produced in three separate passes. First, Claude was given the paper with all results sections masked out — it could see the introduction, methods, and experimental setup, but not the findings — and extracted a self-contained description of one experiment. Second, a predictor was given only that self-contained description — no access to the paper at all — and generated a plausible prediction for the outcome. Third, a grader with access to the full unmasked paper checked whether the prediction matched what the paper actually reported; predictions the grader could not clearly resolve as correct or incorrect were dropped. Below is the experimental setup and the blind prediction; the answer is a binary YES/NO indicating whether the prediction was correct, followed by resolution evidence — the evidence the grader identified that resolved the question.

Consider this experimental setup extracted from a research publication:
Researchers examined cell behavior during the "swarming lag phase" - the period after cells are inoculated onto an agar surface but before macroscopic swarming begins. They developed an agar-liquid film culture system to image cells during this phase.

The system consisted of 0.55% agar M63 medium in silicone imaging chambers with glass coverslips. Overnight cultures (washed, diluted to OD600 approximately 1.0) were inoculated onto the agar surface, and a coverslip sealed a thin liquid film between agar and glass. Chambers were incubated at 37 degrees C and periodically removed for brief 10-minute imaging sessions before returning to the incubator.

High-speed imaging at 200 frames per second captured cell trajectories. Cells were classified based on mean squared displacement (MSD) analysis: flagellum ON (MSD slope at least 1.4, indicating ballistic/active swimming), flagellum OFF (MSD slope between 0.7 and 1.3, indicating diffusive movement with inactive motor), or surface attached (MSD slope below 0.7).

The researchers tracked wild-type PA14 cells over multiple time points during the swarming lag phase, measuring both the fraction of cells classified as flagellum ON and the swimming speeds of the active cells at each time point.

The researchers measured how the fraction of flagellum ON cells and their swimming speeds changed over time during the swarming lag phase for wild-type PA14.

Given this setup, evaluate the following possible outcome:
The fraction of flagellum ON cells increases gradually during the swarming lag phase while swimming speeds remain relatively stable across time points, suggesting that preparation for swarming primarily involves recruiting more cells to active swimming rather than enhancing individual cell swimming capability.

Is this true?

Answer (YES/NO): NO